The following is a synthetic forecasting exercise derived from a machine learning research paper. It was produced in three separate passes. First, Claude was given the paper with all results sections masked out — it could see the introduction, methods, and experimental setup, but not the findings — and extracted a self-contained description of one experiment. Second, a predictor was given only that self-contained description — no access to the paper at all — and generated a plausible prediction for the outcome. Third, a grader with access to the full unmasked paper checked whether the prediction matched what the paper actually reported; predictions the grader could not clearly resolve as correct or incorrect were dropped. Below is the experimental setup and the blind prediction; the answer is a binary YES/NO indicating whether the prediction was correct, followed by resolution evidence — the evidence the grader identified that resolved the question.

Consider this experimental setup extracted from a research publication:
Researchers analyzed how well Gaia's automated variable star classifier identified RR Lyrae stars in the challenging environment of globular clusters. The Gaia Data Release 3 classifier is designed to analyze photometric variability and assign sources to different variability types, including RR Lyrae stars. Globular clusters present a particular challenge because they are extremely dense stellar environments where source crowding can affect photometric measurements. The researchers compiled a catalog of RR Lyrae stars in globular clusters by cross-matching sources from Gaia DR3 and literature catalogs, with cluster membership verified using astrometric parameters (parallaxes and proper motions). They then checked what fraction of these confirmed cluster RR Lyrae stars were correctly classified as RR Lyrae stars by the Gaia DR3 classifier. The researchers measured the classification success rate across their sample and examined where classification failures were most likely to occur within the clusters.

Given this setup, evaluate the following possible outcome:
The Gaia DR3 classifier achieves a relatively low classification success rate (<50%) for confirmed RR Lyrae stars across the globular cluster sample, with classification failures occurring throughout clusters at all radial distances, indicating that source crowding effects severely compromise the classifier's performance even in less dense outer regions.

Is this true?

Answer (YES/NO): NO